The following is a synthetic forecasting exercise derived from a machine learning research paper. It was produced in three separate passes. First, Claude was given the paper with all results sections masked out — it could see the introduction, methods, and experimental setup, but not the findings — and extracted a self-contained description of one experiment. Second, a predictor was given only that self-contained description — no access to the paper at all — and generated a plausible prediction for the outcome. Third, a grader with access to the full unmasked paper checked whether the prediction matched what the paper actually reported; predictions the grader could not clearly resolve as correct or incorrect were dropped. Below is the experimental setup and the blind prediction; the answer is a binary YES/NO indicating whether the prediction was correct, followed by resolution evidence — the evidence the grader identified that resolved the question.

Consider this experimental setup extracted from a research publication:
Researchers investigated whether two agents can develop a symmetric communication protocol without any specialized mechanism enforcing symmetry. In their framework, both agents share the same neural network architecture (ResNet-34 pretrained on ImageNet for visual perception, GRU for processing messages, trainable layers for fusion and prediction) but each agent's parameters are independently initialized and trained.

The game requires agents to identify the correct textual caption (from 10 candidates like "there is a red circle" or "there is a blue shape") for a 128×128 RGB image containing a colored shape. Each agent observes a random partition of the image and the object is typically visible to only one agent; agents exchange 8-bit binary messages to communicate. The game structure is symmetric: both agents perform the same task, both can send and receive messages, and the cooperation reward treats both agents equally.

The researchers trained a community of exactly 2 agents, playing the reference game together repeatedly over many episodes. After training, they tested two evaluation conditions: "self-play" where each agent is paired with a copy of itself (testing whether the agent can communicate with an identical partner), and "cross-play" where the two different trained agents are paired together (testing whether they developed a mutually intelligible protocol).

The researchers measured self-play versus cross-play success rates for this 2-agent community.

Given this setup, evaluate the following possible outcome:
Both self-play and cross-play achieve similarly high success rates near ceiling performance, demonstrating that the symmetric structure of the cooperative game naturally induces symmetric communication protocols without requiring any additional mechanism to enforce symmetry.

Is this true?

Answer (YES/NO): NO